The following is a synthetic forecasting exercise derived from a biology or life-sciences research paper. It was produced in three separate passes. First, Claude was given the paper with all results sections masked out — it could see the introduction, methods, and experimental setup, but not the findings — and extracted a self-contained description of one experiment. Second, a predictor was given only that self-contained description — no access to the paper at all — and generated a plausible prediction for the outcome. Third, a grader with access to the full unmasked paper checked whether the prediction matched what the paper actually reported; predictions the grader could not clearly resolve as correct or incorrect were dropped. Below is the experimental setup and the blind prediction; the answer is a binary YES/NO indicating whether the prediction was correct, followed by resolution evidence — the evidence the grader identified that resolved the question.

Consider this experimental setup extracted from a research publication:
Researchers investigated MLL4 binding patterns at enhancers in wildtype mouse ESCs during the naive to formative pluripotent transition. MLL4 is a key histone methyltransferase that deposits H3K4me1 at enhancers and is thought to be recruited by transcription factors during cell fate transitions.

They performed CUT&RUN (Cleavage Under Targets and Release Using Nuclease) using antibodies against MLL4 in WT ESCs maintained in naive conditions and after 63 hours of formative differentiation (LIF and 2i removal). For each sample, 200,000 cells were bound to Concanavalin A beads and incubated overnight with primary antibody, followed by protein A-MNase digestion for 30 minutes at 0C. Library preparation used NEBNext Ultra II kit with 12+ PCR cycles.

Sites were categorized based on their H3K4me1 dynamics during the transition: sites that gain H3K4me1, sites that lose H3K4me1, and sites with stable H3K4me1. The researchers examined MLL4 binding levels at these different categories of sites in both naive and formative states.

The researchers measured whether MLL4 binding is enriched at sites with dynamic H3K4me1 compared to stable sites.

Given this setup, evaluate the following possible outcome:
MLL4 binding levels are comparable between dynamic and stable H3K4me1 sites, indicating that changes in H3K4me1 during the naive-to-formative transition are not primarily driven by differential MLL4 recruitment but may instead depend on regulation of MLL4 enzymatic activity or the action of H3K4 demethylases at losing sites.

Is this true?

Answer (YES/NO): NO